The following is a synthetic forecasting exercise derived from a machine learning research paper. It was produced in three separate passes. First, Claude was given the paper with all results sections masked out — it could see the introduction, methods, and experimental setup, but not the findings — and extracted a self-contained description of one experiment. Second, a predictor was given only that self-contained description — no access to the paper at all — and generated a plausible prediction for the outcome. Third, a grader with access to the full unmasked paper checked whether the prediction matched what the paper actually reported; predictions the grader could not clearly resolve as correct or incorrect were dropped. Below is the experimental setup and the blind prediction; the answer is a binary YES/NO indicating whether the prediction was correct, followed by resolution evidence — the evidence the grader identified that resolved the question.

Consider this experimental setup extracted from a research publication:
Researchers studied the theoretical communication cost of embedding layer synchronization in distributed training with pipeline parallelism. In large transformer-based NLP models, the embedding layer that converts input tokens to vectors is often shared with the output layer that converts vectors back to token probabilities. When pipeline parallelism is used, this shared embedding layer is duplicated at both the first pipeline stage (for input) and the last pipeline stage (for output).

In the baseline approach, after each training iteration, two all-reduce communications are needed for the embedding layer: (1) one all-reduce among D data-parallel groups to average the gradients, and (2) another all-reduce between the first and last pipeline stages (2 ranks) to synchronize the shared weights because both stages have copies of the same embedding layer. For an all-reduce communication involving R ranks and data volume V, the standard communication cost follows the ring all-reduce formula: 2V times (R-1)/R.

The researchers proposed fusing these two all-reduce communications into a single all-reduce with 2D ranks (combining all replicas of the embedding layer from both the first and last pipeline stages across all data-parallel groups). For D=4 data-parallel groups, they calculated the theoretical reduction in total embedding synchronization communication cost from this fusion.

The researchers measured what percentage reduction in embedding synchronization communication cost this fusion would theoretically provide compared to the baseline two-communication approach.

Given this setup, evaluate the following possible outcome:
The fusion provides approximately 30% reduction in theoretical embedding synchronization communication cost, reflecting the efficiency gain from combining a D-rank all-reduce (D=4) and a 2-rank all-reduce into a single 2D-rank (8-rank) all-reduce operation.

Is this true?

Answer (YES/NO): NO